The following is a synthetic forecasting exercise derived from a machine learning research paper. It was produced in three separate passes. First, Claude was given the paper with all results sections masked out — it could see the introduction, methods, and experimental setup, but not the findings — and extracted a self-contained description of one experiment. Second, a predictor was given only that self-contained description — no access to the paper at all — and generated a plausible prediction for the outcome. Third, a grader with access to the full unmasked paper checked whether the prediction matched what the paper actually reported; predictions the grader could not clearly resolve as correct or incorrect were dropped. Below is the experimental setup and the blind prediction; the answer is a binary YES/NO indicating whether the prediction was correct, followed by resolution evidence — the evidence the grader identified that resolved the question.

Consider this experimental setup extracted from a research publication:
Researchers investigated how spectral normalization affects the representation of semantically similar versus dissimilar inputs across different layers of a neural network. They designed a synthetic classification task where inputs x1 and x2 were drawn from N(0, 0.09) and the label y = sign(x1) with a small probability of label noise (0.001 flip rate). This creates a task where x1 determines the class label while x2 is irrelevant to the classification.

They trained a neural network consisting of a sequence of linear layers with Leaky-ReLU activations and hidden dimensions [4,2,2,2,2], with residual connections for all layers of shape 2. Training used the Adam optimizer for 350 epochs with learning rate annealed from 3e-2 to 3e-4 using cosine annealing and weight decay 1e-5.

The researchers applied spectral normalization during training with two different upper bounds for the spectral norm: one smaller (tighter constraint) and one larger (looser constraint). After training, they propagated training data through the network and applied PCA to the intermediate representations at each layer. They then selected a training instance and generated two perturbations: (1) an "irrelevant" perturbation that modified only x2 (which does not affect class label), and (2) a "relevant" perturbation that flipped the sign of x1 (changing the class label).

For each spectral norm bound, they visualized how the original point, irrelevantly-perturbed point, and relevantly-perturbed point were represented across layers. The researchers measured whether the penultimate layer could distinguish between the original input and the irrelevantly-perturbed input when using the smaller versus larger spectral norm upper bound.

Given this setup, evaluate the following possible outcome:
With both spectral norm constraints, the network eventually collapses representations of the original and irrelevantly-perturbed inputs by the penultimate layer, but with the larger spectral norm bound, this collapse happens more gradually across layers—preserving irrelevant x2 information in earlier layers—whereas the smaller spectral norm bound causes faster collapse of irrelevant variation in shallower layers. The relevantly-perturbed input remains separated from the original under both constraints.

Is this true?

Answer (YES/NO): NO